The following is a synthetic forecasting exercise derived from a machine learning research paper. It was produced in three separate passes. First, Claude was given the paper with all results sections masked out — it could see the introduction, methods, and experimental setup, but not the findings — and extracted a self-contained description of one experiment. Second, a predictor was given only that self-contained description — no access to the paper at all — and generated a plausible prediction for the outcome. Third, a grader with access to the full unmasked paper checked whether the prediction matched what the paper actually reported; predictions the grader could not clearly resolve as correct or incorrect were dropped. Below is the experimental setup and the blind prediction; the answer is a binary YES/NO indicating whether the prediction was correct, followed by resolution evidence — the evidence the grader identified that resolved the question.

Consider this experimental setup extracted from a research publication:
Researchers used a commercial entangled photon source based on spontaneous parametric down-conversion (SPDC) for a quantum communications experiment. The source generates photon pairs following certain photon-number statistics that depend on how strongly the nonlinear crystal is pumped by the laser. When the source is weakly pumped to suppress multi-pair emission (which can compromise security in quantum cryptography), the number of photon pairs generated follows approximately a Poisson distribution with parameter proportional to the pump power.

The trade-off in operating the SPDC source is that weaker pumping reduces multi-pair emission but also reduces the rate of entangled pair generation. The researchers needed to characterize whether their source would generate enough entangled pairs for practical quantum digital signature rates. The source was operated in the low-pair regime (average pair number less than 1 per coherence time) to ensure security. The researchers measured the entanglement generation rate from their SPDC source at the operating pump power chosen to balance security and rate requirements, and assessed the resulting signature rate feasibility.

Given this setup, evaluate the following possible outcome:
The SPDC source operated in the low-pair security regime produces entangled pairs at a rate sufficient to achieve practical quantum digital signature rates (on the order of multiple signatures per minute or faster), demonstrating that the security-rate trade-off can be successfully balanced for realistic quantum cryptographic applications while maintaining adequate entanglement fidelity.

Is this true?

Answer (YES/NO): NO